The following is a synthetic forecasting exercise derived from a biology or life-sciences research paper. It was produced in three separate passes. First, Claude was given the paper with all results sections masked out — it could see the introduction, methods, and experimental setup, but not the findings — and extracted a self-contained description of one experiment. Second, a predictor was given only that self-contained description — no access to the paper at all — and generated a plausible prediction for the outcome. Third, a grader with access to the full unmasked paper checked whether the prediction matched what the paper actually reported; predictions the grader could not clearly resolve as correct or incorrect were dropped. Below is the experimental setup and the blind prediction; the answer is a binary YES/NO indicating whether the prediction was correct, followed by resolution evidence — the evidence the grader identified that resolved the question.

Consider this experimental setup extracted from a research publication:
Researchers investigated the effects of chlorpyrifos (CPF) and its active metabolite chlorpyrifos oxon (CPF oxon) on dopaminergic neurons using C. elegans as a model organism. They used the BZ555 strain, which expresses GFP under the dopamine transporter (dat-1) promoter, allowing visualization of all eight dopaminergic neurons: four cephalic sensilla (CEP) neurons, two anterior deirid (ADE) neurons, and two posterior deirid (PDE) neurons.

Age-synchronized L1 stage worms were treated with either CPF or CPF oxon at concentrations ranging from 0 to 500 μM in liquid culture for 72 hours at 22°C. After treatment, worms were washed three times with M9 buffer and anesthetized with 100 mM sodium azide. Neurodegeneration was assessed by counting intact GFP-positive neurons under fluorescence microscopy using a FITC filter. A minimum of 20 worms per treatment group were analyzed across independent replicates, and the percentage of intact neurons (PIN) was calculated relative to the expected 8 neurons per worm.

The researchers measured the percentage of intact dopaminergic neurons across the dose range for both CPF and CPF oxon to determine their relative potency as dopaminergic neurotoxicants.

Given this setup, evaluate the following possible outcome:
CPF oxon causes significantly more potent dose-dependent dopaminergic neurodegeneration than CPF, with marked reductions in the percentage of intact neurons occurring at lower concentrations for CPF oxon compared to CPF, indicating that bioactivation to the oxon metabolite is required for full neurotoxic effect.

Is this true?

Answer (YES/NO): NO